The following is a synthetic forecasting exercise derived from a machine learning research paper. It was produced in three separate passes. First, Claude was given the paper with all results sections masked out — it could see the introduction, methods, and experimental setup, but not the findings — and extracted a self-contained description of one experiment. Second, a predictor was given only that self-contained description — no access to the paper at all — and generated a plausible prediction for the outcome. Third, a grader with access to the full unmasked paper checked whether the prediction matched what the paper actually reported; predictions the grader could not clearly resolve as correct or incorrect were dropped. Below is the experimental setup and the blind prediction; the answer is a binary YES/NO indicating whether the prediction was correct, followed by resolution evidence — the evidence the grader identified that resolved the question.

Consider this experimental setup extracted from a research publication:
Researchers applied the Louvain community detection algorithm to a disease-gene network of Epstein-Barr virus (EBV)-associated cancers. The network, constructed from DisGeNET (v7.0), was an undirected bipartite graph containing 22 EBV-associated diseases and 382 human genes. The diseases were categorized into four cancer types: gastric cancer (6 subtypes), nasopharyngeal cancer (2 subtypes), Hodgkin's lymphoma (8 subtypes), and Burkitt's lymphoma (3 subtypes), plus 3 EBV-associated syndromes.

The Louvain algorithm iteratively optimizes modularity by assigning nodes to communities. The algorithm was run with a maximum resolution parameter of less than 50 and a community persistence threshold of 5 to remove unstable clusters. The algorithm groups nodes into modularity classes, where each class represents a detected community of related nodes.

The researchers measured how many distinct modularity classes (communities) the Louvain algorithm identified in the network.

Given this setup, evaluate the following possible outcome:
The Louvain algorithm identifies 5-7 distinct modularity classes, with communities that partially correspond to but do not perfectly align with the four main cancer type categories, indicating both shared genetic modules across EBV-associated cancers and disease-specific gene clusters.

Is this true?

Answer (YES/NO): YES